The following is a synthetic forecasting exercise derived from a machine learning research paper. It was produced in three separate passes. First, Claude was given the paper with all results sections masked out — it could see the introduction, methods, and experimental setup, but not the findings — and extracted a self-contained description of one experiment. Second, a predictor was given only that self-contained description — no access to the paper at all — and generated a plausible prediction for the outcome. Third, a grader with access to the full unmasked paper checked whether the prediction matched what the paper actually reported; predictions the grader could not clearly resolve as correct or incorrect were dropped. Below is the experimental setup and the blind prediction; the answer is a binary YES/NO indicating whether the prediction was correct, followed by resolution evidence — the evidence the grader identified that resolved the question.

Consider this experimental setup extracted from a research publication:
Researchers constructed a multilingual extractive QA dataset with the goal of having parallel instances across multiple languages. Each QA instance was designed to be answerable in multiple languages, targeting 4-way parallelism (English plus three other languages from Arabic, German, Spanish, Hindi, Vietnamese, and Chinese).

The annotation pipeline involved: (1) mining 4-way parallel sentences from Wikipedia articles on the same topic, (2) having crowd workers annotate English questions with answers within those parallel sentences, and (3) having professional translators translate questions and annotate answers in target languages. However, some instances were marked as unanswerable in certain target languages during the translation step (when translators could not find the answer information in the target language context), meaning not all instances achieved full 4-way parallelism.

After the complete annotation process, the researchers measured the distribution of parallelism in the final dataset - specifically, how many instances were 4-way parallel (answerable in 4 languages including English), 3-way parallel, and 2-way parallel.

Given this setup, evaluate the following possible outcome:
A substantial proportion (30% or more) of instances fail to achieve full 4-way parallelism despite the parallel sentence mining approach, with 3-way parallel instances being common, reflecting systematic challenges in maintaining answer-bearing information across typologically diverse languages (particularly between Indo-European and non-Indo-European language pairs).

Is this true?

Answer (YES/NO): NO